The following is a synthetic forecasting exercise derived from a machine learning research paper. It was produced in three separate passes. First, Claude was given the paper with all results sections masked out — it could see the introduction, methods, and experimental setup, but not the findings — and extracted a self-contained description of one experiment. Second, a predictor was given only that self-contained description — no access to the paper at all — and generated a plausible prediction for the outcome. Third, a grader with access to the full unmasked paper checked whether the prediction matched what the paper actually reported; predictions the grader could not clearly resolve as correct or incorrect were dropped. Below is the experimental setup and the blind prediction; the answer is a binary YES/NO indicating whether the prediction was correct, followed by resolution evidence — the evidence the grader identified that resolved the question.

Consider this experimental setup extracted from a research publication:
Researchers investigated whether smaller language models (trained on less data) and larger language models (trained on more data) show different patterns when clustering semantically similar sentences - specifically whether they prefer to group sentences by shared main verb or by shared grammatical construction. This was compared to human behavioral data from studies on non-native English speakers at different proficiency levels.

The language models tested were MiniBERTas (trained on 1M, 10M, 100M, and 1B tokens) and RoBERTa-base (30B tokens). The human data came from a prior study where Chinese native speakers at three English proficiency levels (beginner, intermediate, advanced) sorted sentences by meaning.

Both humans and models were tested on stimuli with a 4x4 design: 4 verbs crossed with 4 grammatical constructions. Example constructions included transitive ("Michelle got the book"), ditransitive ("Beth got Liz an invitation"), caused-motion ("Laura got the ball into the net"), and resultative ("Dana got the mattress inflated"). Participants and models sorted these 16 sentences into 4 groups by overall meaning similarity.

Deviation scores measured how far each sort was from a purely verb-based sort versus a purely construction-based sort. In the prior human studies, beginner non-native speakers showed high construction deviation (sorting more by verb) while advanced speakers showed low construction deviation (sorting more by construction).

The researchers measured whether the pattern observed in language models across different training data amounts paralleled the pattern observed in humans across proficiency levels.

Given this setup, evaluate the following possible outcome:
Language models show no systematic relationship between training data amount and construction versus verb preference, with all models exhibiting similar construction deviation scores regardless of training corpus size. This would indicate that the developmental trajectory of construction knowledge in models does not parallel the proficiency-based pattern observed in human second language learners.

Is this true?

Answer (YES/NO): NO